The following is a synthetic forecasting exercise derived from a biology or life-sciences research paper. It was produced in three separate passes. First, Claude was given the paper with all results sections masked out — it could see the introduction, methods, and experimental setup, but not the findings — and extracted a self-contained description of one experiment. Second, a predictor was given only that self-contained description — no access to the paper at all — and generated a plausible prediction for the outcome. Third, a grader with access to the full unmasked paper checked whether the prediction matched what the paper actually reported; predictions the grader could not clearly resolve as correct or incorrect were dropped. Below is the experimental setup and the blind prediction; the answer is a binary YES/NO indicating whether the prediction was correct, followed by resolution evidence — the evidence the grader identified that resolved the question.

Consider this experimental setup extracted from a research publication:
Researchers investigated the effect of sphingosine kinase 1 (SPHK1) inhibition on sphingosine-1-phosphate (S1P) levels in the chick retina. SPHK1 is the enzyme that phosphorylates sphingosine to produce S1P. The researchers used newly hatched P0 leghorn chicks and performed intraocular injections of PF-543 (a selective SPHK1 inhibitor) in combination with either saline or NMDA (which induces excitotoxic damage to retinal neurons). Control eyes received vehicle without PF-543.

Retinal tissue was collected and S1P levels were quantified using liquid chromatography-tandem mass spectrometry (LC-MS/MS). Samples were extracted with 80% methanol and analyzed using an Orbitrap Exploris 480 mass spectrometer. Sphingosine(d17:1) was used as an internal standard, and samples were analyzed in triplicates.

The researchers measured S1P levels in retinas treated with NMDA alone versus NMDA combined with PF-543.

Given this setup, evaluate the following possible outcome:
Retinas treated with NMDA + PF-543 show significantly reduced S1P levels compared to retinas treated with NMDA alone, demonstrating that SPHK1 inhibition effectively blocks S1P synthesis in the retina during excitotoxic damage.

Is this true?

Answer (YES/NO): NO